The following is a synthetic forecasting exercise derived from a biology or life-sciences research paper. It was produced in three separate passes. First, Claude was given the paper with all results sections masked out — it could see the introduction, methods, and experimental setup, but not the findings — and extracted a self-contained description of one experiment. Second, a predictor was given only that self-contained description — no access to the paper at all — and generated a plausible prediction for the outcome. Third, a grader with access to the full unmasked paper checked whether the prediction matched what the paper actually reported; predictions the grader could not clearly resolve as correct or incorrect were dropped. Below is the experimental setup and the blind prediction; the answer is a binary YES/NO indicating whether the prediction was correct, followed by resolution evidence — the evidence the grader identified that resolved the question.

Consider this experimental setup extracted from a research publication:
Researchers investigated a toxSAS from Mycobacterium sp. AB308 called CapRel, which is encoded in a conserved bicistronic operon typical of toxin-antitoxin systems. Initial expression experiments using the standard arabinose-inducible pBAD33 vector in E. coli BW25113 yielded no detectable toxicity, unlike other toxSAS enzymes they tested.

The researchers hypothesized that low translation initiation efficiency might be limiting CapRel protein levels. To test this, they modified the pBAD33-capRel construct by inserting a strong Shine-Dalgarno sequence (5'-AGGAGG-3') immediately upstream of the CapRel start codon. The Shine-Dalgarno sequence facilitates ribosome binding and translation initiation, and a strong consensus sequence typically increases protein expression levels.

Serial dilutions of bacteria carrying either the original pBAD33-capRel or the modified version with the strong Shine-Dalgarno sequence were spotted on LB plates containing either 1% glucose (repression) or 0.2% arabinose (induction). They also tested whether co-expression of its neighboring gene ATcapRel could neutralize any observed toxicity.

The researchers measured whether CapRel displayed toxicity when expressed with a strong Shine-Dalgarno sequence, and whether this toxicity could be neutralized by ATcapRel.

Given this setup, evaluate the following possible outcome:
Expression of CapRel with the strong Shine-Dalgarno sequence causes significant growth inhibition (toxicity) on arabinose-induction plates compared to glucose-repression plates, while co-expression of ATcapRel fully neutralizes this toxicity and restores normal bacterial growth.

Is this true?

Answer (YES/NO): YES